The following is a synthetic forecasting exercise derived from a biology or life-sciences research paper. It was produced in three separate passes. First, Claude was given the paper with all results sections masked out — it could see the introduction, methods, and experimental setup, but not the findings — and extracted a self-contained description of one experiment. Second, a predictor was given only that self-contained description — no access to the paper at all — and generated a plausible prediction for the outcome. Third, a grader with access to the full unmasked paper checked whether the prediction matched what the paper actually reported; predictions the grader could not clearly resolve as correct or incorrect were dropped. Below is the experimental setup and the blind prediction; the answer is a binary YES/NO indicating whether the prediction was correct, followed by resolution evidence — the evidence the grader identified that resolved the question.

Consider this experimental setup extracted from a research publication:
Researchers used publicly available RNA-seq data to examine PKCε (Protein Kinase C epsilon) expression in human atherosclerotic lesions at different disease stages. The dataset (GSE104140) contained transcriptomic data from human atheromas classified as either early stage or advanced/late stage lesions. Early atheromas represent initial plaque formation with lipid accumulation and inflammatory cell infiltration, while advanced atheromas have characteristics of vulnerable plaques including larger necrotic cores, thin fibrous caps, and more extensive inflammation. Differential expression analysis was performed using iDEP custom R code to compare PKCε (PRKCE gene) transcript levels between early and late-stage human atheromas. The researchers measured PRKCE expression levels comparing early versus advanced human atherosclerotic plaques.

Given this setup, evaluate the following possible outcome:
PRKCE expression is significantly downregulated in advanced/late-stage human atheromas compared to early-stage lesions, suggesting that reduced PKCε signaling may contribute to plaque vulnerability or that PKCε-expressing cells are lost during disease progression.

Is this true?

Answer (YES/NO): YES